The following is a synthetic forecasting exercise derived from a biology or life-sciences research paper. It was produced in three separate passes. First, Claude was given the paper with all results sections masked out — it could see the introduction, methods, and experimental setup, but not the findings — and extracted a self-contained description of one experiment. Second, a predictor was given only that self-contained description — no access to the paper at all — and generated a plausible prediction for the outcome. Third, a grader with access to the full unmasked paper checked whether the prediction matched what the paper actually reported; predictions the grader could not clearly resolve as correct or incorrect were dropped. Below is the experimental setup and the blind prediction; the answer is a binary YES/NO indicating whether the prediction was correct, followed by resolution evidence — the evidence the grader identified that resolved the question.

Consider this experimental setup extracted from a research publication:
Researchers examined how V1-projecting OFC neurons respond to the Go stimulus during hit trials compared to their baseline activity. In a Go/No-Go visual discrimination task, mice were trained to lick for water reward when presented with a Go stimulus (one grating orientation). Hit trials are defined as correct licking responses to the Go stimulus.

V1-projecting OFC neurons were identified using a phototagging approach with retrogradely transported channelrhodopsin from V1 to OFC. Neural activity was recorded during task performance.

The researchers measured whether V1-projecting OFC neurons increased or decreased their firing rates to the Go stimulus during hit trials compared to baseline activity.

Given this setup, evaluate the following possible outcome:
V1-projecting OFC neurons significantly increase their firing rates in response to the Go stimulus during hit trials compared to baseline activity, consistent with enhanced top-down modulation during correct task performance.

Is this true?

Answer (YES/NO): NO